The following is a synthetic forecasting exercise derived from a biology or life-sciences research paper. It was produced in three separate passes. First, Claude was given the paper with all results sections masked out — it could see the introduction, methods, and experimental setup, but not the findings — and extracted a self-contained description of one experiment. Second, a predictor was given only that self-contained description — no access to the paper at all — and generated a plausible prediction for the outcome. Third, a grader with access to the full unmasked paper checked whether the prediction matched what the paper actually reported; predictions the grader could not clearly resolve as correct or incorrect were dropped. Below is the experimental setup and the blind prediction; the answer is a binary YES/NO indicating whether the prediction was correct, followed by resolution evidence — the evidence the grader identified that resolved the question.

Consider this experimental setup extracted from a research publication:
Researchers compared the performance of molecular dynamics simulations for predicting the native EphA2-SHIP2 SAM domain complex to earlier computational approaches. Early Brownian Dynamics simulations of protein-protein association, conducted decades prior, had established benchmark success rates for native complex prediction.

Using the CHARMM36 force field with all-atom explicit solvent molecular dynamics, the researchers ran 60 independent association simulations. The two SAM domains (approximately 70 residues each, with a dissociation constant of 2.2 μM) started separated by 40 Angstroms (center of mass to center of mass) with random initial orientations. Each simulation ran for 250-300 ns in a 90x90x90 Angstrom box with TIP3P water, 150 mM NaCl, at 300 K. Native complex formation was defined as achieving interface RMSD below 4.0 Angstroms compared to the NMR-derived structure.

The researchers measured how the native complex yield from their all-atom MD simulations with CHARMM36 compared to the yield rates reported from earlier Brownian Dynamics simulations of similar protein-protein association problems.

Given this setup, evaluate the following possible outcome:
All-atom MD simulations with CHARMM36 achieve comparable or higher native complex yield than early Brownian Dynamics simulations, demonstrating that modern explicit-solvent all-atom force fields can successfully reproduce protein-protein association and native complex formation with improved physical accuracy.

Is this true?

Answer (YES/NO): NO